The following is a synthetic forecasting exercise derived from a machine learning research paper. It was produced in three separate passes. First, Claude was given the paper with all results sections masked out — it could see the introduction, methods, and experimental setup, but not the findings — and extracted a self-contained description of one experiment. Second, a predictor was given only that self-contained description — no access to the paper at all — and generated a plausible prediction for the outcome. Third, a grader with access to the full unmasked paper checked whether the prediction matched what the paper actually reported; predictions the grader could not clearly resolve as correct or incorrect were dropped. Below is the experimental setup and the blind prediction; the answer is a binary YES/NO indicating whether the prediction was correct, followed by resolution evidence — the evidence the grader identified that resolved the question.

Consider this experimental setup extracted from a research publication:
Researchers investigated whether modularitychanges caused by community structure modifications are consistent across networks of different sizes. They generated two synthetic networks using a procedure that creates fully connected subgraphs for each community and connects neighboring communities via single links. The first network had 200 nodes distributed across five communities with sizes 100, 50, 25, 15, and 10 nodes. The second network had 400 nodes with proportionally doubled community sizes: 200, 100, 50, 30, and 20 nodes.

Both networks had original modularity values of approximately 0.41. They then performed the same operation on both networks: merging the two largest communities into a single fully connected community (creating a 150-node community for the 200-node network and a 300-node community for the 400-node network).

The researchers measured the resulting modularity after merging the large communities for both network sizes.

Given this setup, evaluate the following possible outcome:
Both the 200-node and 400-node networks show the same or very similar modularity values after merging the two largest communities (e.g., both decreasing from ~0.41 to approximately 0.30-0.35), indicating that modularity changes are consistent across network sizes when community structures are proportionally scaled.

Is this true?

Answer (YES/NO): NO